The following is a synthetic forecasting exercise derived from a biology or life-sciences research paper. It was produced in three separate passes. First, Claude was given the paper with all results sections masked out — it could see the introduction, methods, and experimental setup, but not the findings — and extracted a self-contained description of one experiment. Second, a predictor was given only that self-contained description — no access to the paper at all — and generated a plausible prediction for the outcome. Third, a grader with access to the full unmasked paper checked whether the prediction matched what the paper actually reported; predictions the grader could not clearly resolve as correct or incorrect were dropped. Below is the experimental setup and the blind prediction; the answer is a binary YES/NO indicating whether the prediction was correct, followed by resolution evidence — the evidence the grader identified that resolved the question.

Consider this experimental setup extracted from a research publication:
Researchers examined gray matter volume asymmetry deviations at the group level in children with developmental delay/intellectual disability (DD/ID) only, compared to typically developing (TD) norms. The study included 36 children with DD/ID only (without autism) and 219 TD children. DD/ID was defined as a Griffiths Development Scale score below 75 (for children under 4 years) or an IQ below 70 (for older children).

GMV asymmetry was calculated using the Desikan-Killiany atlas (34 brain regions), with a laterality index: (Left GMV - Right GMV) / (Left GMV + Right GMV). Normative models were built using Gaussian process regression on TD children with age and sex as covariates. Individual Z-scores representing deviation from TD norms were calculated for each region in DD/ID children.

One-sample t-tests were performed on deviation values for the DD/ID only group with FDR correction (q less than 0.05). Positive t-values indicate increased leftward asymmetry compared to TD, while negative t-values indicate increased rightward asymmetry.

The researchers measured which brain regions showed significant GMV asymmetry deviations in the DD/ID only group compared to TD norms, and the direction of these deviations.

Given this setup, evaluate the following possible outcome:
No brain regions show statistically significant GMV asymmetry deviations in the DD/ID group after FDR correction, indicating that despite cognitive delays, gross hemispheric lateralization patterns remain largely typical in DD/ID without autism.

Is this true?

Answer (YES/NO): YES